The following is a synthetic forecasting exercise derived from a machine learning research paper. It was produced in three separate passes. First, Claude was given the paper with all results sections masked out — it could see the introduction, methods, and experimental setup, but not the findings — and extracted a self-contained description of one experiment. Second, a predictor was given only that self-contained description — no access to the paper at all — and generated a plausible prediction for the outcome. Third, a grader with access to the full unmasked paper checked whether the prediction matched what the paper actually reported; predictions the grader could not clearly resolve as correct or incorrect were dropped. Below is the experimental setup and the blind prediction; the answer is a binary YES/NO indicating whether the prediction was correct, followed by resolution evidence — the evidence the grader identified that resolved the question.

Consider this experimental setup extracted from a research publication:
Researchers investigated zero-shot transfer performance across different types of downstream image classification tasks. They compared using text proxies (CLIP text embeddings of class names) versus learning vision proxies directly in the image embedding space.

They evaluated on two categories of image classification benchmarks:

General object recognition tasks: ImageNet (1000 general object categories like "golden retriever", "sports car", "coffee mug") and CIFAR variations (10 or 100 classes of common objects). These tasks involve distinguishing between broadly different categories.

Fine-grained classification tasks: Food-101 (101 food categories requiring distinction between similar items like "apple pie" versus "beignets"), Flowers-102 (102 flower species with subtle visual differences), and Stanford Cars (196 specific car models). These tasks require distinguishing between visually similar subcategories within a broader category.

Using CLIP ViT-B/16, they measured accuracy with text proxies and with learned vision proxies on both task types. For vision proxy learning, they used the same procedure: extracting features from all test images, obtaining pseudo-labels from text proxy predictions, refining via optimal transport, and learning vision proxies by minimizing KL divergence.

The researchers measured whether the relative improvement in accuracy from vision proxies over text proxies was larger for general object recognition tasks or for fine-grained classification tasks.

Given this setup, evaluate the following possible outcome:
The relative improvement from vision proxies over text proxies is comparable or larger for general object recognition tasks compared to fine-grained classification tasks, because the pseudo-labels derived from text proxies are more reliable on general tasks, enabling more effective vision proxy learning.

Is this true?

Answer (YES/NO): NO